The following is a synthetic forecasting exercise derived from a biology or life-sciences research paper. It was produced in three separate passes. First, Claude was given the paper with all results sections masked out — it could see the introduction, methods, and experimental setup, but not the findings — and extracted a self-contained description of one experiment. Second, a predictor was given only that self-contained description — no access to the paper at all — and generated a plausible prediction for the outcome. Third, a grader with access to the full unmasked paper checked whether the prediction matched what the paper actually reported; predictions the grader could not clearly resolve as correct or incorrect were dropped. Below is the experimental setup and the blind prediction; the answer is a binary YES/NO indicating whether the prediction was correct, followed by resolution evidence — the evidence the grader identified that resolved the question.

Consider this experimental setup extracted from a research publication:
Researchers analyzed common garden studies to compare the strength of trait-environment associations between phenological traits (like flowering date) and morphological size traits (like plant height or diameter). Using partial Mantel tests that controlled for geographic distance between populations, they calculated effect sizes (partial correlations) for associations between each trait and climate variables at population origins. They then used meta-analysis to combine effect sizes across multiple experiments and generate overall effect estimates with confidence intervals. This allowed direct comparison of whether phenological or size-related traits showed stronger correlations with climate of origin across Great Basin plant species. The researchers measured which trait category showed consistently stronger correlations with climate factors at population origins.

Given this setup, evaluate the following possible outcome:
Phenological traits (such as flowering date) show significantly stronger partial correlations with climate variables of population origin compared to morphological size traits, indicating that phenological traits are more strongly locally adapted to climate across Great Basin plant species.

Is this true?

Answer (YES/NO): YES